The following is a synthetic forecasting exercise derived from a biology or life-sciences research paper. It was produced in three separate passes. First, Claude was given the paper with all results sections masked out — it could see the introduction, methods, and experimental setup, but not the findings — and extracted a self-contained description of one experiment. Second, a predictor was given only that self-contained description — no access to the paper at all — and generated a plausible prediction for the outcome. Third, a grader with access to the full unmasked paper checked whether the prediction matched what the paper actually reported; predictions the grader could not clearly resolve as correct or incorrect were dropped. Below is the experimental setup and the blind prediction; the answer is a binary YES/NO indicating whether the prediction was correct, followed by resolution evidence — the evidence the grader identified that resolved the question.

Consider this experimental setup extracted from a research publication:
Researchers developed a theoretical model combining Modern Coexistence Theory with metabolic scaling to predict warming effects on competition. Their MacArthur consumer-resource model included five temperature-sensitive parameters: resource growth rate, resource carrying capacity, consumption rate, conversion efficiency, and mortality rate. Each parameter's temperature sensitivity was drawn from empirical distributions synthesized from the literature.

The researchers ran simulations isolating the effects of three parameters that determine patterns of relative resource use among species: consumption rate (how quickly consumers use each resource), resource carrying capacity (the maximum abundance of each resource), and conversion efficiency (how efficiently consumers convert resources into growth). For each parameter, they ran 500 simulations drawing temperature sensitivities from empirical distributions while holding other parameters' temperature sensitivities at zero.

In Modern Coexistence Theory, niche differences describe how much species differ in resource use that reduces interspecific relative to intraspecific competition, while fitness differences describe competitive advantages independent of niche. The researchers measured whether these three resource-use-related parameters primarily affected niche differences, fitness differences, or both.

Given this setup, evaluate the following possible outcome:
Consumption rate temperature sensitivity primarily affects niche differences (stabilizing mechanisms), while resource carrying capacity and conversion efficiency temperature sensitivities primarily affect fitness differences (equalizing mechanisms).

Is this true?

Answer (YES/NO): NO